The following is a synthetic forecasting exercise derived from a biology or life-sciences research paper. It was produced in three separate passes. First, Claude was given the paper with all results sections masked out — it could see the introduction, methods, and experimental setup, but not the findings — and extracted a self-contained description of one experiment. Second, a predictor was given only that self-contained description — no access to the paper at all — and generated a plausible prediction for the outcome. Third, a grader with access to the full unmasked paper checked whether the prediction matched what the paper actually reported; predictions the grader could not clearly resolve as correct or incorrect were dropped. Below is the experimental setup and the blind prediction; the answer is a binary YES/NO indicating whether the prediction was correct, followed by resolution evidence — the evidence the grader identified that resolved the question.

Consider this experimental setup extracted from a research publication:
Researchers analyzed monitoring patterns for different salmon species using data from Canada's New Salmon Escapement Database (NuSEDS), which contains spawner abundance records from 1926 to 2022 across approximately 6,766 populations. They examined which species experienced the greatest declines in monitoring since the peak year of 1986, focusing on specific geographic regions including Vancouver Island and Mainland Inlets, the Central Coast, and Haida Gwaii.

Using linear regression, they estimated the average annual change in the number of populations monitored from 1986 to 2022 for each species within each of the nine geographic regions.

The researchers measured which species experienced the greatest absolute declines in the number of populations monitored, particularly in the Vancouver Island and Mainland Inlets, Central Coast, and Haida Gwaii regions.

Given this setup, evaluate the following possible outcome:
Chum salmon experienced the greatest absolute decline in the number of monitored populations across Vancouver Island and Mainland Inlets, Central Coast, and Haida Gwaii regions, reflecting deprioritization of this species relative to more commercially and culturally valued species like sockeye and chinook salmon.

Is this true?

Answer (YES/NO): NO